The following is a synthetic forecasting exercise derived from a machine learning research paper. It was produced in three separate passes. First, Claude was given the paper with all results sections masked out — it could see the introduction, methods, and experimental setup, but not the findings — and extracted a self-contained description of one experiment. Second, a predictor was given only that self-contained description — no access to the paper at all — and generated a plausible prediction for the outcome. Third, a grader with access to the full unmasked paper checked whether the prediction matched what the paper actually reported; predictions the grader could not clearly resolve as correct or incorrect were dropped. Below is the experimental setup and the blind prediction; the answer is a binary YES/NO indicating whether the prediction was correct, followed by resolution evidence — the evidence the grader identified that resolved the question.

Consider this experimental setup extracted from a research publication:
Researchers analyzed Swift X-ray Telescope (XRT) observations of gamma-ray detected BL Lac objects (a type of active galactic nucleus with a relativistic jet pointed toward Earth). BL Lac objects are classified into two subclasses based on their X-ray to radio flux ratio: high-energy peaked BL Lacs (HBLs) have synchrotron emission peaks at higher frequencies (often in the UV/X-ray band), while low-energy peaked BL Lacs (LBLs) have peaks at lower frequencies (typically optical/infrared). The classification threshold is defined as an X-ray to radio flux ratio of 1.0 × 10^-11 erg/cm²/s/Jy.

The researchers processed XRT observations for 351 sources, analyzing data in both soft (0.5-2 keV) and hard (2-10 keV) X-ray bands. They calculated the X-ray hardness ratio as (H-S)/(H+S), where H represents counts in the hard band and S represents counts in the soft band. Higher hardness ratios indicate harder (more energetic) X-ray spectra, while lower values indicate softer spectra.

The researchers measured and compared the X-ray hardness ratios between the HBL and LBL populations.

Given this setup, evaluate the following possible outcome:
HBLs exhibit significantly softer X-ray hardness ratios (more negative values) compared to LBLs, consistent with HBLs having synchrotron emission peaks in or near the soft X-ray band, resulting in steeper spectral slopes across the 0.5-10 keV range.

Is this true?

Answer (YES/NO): YES